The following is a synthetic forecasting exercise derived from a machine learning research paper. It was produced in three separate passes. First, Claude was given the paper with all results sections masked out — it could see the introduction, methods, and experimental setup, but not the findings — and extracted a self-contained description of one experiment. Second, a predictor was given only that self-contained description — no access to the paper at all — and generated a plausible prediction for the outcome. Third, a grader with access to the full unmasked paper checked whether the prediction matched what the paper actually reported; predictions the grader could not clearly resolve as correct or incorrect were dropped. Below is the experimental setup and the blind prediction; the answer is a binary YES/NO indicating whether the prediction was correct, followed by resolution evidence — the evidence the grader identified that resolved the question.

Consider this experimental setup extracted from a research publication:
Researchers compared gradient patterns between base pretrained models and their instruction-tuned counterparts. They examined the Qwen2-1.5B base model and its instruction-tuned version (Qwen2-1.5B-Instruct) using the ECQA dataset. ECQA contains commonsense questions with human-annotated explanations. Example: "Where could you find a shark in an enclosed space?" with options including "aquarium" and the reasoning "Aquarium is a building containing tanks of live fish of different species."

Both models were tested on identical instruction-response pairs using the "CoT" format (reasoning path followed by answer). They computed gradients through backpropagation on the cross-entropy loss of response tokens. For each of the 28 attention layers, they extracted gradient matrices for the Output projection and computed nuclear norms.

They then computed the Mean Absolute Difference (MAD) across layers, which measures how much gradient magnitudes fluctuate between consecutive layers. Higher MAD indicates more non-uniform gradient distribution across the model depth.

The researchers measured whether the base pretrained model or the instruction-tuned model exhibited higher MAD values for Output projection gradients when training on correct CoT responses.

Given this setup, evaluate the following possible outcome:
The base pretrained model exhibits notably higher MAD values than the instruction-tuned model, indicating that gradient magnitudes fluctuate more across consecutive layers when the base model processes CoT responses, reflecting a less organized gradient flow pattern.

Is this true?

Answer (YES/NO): NO